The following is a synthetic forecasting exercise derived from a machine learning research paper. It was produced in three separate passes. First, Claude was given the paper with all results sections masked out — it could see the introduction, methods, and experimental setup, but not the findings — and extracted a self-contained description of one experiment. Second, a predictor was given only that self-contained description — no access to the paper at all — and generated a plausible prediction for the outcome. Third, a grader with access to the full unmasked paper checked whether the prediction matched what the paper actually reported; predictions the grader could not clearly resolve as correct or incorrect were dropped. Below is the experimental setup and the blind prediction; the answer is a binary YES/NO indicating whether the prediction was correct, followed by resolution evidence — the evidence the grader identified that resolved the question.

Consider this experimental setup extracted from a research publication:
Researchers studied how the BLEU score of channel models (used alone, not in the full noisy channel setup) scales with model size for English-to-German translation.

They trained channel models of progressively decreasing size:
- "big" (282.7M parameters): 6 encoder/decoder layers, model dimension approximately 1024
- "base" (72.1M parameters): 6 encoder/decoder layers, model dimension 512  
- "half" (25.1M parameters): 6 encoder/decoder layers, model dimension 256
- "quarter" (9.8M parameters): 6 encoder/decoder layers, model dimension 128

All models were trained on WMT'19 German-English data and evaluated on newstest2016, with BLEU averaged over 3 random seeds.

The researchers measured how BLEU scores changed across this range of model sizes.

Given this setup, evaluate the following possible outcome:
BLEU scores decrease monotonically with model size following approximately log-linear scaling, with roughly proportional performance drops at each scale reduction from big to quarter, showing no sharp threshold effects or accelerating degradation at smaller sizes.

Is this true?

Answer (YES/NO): NO